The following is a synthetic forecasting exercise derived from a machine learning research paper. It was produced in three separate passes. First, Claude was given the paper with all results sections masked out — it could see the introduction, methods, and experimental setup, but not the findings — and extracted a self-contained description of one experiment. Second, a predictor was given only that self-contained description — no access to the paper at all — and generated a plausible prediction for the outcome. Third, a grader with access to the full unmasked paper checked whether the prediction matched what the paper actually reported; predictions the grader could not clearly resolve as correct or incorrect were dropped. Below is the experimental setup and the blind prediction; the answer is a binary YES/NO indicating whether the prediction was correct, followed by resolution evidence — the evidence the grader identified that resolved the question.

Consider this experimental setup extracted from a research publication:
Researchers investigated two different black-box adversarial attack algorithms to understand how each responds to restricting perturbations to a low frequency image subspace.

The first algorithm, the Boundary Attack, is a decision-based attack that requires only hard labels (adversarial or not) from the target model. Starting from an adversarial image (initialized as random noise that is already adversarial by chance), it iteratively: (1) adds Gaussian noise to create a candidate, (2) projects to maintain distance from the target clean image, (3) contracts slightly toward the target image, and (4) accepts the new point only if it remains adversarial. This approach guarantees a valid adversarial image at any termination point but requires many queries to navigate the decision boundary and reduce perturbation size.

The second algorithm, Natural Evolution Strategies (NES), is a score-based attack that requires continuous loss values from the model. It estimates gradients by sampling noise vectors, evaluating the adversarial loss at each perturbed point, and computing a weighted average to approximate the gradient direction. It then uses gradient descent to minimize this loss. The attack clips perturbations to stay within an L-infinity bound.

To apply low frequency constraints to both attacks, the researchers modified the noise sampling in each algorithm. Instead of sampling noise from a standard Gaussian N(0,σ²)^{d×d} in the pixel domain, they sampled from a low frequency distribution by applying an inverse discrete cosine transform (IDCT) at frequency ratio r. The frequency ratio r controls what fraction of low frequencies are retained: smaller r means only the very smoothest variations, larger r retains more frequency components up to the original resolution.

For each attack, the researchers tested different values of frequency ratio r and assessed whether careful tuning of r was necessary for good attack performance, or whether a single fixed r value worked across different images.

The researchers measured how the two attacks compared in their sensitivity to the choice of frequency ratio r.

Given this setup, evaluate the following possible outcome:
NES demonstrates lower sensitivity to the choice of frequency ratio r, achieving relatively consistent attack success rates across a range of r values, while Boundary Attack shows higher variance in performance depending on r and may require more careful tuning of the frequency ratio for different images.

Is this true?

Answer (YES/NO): YES